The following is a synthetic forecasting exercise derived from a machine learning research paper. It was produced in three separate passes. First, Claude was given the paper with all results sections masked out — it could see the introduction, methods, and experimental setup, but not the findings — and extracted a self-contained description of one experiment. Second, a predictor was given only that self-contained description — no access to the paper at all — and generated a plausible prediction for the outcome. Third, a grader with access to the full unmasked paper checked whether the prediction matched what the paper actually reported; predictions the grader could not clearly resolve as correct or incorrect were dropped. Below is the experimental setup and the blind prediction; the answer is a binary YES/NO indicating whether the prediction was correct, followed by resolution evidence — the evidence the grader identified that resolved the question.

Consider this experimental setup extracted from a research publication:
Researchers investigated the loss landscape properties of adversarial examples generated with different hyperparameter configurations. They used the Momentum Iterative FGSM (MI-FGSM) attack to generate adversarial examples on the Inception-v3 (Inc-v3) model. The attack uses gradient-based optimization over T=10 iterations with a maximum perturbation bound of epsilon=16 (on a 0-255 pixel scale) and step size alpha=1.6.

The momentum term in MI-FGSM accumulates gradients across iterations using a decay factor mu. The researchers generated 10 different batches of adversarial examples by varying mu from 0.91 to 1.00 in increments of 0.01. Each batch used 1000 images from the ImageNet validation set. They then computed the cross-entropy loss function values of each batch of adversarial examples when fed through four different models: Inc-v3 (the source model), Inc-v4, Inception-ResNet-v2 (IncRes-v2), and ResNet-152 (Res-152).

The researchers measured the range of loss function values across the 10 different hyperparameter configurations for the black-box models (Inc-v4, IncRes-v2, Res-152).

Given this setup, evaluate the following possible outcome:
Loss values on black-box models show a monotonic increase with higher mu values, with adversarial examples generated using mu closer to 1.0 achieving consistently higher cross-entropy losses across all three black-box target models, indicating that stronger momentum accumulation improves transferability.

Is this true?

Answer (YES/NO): NO